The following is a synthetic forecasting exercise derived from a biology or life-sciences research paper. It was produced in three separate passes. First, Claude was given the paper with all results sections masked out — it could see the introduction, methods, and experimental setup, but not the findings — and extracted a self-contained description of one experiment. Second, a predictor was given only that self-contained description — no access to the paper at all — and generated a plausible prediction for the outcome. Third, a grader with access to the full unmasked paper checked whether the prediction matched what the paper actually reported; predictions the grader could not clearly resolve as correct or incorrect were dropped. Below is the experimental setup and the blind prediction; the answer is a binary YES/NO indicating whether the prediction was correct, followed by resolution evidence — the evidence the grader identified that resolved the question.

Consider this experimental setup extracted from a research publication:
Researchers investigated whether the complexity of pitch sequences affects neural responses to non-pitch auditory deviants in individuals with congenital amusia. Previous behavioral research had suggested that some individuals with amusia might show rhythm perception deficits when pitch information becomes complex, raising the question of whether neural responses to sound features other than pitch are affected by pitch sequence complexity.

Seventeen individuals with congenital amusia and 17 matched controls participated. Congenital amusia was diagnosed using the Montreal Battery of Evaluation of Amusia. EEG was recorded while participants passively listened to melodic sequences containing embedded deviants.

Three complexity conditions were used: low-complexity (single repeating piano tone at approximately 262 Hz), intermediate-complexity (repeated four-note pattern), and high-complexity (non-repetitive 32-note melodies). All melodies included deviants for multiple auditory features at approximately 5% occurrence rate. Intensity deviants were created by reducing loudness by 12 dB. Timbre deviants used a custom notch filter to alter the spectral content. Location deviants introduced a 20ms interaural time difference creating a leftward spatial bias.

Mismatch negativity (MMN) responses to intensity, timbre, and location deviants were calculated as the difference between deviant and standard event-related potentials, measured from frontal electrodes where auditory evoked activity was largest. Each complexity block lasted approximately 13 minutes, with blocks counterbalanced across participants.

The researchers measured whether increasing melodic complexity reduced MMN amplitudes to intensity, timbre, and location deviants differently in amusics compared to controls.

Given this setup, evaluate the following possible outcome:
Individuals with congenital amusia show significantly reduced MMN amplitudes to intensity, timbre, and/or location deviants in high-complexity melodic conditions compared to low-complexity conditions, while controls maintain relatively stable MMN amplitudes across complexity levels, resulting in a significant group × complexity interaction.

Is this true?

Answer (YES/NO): NO